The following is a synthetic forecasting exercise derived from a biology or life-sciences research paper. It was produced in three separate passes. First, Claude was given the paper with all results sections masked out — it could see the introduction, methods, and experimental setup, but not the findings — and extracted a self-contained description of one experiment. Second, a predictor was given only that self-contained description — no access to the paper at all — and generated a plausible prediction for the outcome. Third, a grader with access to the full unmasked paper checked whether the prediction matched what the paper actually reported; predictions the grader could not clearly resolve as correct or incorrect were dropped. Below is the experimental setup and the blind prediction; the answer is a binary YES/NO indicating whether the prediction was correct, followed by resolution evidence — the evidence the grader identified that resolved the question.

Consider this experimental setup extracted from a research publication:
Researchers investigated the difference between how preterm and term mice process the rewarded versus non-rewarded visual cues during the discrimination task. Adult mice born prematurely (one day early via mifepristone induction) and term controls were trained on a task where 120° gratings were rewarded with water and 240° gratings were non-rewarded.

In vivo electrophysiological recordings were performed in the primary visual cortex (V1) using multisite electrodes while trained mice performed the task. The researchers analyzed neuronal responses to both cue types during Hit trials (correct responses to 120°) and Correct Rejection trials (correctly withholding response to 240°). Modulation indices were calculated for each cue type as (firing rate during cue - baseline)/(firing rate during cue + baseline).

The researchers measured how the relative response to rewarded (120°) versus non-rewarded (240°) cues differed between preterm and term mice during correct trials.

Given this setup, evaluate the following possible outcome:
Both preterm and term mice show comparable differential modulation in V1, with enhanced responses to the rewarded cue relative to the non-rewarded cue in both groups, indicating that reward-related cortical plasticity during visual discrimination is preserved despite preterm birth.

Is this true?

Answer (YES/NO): NO